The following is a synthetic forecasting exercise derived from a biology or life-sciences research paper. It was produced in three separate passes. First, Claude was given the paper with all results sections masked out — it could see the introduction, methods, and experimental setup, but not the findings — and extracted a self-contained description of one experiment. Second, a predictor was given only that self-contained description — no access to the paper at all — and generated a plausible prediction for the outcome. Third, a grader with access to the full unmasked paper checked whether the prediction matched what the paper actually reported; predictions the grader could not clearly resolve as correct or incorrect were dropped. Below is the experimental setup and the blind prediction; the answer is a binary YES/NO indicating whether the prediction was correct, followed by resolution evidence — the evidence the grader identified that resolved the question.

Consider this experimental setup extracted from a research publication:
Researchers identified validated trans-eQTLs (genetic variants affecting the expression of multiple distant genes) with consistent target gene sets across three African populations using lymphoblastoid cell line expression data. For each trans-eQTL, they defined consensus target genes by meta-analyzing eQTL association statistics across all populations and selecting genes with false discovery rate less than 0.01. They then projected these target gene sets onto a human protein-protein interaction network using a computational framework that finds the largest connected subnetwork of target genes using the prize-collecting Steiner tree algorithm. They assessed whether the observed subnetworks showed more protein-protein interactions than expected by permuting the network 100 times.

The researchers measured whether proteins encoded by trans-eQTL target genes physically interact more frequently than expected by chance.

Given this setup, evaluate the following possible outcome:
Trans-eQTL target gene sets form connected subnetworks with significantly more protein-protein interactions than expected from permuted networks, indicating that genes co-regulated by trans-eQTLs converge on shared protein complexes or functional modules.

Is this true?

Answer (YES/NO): YES